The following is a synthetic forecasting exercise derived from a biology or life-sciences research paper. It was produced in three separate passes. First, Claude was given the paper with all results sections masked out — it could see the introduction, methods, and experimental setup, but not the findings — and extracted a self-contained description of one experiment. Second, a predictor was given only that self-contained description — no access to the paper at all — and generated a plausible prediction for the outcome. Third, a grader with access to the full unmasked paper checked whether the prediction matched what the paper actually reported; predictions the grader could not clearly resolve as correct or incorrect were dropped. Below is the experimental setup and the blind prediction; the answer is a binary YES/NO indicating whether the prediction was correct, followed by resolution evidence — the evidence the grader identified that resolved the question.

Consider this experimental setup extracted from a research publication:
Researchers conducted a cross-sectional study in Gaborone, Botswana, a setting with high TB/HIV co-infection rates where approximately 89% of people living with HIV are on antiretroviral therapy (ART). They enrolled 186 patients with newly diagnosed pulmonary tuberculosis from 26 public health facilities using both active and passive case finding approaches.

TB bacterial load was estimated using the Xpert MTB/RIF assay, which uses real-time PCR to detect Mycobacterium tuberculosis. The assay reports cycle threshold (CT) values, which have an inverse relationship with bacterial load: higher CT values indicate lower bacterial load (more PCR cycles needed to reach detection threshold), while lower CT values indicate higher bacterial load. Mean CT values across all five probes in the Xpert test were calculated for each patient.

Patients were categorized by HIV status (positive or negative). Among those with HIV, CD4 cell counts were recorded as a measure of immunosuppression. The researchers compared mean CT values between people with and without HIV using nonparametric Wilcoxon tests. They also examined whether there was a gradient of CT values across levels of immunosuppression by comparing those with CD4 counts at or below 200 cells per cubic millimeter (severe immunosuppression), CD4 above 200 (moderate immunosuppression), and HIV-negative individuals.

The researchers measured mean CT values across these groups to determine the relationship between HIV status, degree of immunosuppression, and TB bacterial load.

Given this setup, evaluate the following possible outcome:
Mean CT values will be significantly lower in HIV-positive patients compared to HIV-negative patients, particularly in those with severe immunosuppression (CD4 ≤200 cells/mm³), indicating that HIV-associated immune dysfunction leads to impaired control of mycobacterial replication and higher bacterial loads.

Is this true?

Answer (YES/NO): NO